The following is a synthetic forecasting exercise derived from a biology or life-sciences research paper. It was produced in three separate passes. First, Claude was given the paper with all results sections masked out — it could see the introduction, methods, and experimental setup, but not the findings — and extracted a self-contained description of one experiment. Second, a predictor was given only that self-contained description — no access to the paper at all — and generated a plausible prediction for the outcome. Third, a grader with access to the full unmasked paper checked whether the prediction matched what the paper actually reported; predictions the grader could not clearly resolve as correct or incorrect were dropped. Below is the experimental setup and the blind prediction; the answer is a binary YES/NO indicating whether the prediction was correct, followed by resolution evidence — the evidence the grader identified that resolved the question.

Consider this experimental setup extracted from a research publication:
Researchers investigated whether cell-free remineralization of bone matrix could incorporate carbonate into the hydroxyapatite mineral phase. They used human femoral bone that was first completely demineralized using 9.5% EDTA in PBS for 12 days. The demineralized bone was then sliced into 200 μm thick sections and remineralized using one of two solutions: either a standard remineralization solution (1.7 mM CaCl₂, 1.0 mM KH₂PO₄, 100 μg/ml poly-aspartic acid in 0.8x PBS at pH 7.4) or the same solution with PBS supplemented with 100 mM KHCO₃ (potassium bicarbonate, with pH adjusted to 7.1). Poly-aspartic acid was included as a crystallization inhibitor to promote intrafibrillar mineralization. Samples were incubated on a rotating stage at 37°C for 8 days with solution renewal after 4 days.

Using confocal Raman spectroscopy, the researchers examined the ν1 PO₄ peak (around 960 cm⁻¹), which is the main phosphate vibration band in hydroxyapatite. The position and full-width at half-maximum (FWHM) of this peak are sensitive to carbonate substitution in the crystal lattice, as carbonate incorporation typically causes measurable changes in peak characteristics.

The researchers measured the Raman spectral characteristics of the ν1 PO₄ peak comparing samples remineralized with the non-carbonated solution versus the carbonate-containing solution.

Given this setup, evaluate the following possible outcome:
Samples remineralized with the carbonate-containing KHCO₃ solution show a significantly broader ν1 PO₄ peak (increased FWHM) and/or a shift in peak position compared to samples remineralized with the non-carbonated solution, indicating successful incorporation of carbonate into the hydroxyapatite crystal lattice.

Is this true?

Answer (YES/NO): YES